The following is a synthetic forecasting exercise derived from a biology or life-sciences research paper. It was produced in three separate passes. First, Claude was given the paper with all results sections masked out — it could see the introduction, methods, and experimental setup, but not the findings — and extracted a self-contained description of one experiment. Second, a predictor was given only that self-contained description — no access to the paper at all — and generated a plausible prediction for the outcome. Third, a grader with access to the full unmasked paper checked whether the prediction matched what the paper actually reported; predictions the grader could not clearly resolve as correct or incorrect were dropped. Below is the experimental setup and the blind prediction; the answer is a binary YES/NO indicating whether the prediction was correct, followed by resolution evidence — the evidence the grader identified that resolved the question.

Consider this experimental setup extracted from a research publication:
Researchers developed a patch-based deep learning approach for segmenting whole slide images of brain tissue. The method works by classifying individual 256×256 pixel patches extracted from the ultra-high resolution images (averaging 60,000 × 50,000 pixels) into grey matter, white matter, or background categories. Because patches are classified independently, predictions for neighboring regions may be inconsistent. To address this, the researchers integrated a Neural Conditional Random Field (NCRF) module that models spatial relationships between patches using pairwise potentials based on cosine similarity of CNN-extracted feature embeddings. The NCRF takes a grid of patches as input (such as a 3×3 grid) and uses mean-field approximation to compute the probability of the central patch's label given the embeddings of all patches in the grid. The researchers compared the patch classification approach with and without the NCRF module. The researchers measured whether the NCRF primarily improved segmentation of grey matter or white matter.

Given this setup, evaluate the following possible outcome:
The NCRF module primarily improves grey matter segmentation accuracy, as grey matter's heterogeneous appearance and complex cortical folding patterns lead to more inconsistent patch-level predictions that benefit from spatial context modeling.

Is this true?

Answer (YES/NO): NO